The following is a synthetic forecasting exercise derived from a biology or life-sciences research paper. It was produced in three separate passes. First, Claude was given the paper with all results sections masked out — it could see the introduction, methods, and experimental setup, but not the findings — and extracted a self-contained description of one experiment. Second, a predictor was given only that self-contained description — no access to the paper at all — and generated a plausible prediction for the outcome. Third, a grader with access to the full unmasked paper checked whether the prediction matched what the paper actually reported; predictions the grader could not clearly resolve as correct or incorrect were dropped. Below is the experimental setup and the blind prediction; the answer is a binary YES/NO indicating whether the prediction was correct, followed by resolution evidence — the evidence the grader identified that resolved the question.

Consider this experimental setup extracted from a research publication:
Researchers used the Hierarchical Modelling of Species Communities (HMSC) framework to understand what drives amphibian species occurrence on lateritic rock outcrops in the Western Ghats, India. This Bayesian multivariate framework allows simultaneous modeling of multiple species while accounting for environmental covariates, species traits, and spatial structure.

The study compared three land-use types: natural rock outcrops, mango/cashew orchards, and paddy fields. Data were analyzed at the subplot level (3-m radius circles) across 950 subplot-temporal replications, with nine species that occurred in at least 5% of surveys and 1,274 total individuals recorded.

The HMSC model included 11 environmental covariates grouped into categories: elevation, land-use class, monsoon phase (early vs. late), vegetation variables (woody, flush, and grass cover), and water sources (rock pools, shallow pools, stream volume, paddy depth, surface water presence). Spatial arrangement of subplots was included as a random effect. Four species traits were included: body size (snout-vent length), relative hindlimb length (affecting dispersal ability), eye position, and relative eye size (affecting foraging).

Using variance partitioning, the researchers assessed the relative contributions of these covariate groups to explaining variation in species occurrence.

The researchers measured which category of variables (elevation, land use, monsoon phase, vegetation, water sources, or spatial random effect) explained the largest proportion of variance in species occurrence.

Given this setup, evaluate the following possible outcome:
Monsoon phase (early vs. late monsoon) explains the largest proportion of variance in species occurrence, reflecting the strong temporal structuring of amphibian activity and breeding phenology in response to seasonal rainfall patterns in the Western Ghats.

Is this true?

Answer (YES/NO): NO